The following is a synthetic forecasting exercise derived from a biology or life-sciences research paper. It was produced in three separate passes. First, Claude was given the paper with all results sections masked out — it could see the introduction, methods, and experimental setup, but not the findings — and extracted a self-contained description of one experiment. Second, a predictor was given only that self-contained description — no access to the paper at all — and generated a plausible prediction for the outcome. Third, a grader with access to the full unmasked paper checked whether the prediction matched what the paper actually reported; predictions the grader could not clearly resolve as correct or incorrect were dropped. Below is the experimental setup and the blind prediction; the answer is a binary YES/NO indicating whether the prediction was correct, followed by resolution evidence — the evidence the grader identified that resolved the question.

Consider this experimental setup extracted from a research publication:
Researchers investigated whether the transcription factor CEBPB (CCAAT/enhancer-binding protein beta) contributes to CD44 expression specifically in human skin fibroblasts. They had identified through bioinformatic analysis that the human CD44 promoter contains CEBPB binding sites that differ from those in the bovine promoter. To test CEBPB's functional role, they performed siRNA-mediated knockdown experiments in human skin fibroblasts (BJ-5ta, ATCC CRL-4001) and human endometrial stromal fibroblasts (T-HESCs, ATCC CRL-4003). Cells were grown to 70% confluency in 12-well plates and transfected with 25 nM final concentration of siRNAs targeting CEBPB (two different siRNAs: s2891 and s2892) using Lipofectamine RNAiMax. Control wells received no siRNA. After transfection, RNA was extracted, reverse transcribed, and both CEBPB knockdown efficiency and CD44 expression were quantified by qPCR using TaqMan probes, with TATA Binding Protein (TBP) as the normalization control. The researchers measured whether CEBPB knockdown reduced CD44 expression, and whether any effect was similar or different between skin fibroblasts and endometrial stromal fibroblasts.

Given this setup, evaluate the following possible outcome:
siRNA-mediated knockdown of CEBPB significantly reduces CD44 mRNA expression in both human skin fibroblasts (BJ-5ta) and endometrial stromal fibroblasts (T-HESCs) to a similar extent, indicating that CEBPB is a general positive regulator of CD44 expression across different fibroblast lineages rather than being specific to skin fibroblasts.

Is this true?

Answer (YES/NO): NO